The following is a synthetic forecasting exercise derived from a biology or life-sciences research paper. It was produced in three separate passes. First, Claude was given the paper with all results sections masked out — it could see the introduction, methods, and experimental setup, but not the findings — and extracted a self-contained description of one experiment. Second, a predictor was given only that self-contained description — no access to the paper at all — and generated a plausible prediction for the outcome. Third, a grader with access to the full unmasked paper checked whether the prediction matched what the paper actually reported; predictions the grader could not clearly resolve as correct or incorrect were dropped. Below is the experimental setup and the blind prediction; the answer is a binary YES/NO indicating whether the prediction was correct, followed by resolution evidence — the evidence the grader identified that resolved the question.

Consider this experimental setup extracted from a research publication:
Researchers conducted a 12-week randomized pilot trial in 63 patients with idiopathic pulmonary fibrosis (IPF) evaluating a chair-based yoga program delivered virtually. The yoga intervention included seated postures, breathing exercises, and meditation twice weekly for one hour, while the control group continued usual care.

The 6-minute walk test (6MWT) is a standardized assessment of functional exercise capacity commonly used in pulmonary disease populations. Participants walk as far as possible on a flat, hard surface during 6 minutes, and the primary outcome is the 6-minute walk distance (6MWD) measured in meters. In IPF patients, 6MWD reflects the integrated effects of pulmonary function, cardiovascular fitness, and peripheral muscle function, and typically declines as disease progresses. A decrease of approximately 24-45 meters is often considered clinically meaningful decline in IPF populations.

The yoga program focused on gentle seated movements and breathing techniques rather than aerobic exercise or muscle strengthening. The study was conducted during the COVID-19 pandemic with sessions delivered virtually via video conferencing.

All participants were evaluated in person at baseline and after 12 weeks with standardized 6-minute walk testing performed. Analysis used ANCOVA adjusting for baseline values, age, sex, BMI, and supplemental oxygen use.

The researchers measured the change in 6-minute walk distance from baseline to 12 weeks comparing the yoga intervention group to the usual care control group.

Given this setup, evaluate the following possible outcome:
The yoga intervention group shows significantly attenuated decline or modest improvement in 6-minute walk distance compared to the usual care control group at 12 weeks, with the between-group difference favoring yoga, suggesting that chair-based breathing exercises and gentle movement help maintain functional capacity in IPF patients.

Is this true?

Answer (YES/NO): NO